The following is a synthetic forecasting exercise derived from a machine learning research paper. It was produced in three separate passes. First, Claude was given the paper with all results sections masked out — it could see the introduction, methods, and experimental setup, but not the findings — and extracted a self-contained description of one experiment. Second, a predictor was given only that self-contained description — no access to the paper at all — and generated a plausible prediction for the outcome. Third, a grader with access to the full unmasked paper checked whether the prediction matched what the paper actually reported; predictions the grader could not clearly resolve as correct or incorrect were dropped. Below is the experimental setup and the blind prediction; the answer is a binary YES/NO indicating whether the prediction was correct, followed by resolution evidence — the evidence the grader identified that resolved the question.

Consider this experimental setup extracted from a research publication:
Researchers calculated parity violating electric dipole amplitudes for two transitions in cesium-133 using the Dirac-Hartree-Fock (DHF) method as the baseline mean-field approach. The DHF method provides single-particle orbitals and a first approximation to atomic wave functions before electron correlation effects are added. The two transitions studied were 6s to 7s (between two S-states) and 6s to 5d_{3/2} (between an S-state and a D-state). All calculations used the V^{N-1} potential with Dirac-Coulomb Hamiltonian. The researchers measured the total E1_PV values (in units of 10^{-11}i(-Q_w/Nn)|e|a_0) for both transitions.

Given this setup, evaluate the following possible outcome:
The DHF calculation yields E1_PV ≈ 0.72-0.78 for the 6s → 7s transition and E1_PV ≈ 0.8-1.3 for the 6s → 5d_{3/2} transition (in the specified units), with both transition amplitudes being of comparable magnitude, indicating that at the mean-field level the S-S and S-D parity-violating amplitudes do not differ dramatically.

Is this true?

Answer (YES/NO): NO